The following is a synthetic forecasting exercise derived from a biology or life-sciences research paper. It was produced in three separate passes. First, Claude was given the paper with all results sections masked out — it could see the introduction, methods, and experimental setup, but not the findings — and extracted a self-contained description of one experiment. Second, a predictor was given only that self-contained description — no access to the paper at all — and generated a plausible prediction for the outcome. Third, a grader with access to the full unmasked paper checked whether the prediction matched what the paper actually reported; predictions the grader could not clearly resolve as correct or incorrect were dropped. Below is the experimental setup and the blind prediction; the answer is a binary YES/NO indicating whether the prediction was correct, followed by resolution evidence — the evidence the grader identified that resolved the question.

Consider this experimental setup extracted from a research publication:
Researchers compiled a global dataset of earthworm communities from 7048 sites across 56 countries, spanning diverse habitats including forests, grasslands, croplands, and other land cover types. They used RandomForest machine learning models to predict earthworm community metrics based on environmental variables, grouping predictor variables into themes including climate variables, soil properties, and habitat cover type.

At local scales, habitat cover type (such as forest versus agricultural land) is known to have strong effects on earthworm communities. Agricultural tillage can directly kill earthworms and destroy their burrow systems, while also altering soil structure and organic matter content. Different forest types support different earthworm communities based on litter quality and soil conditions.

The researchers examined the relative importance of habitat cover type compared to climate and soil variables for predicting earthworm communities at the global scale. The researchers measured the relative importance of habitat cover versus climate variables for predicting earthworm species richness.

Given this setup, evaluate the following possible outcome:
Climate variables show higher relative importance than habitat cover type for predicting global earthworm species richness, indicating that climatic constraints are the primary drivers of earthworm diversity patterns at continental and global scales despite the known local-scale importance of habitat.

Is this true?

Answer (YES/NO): YES